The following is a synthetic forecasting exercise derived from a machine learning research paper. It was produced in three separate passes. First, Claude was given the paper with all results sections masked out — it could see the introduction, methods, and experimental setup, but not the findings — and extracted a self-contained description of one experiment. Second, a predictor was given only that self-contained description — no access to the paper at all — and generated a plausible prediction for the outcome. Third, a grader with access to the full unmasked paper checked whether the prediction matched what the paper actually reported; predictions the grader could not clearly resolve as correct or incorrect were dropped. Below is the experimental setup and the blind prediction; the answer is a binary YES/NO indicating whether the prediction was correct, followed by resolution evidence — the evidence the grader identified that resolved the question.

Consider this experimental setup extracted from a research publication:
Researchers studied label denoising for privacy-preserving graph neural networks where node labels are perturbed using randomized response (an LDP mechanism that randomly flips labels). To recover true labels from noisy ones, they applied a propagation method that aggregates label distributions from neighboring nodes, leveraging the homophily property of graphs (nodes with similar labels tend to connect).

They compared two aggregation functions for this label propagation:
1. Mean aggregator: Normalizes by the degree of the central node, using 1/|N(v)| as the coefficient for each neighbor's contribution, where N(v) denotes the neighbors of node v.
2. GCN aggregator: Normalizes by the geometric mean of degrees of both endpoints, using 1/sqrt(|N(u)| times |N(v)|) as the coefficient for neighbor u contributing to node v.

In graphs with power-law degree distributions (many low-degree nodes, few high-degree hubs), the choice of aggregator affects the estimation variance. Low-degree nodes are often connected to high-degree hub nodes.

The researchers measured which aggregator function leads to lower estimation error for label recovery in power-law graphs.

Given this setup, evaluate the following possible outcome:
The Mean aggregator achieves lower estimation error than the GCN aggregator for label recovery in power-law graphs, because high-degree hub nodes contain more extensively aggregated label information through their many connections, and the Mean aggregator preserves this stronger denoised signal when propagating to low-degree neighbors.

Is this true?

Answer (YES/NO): NO